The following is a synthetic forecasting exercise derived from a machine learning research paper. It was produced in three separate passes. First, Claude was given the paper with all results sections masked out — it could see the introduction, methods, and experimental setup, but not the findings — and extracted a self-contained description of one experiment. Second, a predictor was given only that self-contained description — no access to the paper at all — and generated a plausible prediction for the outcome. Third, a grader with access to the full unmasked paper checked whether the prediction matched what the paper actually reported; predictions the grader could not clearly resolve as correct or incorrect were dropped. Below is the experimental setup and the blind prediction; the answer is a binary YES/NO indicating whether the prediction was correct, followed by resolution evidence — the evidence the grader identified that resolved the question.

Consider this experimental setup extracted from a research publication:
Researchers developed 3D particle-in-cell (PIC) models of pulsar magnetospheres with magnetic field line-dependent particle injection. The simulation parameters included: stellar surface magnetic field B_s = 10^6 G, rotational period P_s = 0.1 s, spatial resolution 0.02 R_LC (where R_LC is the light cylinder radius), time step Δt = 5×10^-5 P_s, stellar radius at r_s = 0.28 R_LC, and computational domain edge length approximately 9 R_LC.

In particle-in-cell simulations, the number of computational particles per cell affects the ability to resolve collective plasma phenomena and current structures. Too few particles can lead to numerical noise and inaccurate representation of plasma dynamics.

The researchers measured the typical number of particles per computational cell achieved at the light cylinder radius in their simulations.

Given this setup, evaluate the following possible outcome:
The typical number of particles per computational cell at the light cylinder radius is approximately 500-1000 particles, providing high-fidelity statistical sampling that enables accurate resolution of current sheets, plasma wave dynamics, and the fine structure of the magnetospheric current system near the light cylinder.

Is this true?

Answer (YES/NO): NO